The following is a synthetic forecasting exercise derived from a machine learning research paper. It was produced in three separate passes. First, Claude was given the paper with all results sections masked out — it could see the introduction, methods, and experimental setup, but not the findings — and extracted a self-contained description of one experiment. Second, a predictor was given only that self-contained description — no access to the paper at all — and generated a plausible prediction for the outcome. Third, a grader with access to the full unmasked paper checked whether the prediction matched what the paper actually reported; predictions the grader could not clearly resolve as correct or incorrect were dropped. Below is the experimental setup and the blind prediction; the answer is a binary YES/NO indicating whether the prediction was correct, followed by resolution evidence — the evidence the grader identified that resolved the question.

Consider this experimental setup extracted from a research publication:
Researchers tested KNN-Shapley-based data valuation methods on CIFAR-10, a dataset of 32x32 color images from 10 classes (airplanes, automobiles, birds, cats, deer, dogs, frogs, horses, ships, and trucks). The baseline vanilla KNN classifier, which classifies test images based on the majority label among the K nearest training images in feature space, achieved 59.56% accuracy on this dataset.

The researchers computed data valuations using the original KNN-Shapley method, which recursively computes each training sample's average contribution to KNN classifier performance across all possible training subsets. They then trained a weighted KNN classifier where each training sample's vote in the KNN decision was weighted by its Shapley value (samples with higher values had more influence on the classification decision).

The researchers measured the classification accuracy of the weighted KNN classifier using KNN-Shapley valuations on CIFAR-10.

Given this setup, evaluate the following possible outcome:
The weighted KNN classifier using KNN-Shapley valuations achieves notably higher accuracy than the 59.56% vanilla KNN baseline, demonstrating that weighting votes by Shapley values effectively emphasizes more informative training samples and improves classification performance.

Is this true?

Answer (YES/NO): YES